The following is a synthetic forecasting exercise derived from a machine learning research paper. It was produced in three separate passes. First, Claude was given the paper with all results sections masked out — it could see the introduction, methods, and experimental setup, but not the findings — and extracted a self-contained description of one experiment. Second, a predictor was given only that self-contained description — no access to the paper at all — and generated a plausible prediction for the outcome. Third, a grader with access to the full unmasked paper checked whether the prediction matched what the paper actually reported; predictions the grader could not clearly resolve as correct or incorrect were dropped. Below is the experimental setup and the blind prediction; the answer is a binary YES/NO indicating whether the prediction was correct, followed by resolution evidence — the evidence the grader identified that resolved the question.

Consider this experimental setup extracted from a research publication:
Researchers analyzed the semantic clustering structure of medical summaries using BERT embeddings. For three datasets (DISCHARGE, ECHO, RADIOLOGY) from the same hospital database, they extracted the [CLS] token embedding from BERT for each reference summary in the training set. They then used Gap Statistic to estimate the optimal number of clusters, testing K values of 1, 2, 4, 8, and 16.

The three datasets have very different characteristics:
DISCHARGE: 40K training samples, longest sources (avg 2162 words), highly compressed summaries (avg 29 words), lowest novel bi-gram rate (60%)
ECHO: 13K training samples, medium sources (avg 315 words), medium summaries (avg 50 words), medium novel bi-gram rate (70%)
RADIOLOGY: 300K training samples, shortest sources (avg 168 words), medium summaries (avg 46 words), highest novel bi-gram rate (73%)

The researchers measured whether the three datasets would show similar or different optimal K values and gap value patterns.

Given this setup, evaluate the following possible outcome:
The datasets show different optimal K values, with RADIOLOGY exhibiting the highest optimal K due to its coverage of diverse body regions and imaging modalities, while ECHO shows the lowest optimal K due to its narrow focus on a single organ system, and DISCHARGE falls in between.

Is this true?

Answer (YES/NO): NO